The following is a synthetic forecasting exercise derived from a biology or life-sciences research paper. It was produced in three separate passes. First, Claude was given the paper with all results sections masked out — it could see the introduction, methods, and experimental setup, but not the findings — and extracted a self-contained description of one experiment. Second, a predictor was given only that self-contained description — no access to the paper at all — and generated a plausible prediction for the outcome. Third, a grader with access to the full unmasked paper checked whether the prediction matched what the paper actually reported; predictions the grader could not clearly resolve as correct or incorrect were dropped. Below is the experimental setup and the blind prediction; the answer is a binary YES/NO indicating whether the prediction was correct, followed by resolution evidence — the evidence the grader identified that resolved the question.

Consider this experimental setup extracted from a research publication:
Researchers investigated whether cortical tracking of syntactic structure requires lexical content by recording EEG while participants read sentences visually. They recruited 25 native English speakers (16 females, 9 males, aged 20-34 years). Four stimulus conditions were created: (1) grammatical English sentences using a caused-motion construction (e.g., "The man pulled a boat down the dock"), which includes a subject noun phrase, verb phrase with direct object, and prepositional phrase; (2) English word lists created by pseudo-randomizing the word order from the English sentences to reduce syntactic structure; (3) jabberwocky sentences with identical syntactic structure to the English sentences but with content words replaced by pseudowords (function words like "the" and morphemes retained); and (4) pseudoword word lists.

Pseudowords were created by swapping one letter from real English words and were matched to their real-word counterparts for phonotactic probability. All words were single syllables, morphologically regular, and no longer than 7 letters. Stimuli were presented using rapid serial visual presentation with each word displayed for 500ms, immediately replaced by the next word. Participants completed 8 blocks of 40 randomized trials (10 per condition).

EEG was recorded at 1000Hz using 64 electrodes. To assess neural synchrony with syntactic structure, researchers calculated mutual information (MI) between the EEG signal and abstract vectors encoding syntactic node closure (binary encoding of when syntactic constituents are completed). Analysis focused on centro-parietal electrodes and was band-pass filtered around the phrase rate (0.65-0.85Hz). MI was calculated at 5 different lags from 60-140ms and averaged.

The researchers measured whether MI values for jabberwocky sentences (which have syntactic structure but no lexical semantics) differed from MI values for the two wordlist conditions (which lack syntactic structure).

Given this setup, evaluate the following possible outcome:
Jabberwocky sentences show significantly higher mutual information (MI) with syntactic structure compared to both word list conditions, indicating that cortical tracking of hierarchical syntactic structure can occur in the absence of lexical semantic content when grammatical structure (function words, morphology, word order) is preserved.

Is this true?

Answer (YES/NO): YES